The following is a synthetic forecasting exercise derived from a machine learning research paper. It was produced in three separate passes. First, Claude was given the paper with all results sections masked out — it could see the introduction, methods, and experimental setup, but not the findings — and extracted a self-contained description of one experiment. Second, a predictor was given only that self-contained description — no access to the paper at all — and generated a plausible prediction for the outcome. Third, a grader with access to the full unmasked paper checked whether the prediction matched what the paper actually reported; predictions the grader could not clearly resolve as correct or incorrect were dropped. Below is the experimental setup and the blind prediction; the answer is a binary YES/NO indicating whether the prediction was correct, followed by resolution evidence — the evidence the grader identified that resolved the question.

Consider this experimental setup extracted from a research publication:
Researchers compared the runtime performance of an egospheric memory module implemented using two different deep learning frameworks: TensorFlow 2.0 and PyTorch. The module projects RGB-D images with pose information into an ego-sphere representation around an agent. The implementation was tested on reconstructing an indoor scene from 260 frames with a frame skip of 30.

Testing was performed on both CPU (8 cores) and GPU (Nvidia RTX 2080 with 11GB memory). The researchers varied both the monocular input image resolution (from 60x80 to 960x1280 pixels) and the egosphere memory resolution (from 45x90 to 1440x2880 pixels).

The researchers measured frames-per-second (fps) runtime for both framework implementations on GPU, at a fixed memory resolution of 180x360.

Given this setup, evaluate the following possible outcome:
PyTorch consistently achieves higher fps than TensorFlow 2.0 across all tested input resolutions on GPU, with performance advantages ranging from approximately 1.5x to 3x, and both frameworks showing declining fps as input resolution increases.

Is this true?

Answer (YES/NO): NO